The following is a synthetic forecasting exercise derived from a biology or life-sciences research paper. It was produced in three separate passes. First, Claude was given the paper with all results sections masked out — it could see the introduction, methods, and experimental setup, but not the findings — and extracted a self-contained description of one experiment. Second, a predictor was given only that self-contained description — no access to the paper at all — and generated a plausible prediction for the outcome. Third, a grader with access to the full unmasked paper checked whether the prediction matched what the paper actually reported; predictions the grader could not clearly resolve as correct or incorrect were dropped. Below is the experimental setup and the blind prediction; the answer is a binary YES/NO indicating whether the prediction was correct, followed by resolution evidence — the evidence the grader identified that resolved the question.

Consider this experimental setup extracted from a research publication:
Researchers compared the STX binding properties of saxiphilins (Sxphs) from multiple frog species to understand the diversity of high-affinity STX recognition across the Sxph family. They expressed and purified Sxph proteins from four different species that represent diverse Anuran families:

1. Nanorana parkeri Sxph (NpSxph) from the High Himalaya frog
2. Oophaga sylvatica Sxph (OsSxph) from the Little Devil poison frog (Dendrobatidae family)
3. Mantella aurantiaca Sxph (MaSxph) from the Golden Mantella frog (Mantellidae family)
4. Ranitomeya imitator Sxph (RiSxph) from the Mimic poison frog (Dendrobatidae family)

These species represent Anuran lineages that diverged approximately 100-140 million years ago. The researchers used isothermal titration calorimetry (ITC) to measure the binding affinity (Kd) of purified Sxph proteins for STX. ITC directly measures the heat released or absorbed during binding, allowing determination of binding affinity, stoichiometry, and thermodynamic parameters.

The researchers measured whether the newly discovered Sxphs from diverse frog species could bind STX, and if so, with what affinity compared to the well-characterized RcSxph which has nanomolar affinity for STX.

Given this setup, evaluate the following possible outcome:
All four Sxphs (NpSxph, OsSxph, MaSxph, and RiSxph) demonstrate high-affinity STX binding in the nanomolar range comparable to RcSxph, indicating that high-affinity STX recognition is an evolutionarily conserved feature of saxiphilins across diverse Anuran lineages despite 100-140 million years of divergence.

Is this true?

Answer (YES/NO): NO